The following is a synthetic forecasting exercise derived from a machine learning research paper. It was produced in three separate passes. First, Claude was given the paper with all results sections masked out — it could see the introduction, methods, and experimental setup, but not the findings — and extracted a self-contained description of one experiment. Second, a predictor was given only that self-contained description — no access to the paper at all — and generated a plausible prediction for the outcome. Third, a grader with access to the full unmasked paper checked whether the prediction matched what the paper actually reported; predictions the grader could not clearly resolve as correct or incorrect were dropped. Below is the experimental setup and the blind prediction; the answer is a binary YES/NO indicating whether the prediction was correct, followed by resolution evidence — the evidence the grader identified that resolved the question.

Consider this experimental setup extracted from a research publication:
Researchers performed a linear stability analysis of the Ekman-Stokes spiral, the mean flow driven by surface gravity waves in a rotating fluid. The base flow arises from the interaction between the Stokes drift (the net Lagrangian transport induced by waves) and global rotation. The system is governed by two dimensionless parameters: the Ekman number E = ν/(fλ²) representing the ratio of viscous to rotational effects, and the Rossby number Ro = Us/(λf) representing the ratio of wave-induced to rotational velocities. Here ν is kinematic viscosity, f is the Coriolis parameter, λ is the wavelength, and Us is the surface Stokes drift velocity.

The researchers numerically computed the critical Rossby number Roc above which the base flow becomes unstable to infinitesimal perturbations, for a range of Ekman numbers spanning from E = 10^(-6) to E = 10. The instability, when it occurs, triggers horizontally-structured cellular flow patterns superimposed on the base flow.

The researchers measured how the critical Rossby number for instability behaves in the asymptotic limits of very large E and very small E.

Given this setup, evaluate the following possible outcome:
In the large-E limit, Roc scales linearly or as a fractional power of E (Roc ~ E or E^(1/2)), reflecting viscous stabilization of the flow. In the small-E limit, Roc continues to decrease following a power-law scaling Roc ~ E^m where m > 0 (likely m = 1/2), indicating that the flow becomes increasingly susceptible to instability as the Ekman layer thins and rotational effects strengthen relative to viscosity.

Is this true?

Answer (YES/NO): NO